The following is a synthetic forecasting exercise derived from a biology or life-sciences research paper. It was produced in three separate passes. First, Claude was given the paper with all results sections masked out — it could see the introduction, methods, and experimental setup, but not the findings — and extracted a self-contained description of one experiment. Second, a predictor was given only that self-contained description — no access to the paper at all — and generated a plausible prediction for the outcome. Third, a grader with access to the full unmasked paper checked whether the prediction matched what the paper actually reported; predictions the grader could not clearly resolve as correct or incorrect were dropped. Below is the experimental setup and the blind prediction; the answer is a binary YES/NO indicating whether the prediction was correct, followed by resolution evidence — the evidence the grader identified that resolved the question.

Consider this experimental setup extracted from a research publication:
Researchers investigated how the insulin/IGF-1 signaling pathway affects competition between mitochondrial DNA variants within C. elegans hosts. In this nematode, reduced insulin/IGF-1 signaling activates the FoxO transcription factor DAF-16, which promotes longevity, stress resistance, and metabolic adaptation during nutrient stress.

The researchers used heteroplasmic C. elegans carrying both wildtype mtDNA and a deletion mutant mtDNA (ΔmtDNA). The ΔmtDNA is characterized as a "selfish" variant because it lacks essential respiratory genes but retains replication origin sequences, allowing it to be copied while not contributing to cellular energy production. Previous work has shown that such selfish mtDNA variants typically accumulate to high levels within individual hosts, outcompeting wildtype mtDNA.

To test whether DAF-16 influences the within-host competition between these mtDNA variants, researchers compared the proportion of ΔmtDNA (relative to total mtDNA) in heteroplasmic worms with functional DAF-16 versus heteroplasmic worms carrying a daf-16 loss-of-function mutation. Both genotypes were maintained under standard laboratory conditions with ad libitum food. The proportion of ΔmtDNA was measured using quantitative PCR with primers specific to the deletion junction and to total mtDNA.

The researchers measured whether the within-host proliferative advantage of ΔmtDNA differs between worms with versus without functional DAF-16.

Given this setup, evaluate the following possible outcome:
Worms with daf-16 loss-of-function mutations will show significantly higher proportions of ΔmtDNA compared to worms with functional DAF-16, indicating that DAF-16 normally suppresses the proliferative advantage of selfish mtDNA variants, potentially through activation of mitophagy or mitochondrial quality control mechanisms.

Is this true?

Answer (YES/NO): NO